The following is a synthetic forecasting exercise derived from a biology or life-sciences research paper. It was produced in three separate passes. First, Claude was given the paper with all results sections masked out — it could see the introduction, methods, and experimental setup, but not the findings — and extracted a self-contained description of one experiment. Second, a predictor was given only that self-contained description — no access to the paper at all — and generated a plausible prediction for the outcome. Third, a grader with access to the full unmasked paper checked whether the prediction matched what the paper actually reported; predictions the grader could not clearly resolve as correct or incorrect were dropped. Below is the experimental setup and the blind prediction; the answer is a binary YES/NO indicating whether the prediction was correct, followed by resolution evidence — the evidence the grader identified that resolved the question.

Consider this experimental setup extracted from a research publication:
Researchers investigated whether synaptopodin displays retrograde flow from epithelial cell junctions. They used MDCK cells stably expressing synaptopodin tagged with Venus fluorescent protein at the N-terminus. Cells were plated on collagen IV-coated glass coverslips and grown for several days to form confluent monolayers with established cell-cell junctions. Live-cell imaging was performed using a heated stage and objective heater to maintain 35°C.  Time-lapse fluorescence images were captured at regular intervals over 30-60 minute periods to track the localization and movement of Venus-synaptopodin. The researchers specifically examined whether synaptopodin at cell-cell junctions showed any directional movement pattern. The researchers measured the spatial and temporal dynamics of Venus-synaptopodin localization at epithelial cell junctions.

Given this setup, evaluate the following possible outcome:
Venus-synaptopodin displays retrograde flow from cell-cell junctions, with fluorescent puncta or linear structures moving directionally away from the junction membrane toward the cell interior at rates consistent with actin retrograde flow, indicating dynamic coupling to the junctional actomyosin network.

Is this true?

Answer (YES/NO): YES